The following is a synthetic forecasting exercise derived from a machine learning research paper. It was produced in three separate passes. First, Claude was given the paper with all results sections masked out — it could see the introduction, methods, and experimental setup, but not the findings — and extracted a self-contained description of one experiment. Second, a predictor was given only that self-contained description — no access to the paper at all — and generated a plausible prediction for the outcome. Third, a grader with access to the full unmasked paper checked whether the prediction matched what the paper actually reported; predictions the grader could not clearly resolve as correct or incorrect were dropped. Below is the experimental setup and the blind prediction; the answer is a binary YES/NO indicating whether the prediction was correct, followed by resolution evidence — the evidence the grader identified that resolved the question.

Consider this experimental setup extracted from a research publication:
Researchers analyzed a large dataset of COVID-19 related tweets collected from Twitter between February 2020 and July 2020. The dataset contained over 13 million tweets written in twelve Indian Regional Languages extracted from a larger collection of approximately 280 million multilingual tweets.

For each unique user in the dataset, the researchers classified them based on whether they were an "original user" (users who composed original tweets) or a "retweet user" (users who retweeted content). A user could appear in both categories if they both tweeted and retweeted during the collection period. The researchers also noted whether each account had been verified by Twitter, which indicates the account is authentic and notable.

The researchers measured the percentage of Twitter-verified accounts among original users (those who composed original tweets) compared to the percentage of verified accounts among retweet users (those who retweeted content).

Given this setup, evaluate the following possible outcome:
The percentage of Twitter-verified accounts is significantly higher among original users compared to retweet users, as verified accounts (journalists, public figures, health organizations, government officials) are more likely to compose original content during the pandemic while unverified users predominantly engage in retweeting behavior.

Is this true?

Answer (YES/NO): YES